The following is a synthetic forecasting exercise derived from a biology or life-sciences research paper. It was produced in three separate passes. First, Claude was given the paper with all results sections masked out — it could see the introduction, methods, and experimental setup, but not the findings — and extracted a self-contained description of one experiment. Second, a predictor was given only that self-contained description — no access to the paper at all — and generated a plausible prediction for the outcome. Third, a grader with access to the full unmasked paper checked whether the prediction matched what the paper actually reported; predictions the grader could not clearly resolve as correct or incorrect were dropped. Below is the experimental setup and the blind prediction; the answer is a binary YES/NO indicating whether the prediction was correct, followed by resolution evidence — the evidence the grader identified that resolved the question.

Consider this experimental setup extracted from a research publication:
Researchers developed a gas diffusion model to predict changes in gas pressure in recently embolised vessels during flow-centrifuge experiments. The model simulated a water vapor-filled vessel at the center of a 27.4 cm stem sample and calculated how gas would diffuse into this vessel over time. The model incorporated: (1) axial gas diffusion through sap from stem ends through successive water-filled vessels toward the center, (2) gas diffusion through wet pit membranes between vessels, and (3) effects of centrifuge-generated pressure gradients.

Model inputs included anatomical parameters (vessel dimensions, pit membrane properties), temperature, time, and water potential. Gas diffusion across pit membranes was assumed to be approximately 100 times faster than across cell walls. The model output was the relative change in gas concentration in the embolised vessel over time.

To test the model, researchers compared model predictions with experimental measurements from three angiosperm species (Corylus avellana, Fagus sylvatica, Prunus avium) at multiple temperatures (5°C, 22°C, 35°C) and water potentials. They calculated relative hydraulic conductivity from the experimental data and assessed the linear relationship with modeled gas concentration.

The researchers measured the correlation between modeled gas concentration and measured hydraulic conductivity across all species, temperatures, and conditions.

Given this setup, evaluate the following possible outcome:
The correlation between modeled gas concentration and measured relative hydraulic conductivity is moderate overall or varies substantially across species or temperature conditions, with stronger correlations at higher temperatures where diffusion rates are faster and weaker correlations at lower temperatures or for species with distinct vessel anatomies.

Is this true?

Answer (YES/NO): NO